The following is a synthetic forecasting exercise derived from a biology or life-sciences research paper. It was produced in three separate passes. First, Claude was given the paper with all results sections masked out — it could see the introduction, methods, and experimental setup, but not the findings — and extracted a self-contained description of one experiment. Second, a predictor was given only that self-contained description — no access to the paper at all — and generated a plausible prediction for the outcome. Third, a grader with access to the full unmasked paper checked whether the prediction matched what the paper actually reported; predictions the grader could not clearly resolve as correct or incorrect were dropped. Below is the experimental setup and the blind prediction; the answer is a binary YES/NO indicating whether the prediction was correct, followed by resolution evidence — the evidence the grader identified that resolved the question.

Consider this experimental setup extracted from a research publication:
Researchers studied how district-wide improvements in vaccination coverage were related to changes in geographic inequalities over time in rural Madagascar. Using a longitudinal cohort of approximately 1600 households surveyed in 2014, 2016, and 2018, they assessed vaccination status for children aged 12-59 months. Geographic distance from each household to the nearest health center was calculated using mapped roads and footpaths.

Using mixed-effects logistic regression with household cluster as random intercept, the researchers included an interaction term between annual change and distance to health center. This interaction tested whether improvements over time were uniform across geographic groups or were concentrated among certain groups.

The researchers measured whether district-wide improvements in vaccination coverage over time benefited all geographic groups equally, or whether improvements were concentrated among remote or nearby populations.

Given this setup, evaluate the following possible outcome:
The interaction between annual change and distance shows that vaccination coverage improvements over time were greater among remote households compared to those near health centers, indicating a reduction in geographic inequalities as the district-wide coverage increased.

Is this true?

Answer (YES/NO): YES